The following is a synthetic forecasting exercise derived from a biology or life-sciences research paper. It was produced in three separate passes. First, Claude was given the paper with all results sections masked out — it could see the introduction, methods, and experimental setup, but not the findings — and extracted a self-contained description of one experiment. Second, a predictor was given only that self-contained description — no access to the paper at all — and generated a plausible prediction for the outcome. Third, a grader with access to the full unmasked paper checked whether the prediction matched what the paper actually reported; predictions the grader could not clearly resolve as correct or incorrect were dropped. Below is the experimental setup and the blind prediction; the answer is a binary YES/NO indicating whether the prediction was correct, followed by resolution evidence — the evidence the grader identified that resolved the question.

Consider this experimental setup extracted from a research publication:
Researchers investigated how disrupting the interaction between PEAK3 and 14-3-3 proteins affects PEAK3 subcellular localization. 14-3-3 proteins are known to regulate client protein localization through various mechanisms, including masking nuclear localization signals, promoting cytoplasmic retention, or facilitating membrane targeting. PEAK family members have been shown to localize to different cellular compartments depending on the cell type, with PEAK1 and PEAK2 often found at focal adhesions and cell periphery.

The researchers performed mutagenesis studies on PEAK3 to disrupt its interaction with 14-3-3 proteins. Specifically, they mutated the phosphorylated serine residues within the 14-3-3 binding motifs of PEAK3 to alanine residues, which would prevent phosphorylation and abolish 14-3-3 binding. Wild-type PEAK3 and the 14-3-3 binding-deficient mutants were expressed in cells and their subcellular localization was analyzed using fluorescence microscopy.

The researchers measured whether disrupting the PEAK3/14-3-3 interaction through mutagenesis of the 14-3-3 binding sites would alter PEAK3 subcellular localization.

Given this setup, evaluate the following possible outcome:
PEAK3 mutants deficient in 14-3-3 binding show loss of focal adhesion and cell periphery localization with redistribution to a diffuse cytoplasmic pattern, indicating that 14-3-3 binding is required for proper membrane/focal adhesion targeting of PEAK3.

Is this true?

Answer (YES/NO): NO